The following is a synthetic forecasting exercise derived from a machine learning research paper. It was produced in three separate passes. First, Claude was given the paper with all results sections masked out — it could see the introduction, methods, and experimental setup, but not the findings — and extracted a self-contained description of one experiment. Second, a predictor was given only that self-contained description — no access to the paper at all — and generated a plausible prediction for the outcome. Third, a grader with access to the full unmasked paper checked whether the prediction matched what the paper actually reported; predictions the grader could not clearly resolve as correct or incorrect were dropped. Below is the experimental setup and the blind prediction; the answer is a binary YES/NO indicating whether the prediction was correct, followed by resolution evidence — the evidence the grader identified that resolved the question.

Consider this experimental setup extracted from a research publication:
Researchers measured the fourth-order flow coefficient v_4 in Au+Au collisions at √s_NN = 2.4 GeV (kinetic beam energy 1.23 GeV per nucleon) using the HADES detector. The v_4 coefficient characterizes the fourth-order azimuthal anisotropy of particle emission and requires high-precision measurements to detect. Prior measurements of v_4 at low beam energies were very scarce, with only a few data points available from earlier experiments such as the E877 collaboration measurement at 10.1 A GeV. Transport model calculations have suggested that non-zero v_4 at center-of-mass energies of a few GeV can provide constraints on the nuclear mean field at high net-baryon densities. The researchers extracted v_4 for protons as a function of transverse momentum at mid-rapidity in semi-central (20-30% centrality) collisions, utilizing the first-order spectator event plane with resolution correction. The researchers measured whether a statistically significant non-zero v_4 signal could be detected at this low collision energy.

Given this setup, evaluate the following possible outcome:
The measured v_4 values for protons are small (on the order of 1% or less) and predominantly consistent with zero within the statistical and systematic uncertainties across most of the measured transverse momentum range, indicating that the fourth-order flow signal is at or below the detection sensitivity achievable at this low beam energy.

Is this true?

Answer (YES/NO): NO